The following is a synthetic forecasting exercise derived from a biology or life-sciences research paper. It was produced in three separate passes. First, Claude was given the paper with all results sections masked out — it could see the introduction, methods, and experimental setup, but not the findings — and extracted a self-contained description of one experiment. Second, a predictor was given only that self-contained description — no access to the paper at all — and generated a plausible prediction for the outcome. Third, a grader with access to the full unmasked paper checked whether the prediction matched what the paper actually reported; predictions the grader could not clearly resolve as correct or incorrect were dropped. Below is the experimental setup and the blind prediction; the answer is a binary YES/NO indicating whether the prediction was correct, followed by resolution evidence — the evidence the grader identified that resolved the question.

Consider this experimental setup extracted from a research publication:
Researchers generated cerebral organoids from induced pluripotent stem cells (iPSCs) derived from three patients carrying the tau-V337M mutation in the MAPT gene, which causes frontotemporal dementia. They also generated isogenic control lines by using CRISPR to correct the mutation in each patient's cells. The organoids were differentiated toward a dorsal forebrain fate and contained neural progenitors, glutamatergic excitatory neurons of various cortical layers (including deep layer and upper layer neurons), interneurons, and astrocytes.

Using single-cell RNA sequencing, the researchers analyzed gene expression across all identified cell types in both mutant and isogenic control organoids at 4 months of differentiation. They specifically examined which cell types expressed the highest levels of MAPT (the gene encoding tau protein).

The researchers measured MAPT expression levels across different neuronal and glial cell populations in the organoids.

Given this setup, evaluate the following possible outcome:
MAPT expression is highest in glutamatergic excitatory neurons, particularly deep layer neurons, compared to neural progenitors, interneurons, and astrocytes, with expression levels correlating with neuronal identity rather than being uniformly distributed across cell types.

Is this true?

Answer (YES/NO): YES